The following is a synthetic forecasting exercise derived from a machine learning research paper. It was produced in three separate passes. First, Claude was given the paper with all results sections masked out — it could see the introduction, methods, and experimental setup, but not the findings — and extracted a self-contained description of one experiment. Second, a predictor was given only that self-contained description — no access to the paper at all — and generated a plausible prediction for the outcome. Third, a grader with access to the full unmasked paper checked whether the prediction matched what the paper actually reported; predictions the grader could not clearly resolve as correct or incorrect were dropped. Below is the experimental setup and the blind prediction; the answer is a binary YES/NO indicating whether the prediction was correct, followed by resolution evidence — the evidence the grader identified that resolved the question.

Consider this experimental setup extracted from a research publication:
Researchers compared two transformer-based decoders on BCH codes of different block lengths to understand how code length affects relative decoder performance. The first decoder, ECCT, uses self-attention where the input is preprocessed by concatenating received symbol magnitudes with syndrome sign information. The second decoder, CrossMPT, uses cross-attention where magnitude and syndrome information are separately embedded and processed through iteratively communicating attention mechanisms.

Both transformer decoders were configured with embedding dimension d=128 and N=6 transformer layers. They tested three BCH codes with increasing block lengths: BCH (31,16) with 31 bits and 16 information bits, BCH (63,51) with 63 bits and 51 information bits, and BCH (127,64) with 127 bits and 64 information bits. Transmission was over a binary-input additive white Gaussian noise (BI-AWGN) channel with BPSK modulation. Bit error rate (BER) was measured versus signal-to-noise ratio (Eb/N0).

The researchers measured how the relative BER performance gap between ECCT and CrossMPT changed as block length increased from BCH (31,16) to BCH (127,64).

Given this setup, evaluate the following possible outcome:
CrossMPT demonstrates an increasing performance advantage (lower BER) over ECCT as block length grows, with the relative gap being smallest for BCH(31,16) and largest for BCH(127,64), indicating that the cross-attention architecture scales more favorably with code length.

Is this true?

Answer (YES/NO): NO